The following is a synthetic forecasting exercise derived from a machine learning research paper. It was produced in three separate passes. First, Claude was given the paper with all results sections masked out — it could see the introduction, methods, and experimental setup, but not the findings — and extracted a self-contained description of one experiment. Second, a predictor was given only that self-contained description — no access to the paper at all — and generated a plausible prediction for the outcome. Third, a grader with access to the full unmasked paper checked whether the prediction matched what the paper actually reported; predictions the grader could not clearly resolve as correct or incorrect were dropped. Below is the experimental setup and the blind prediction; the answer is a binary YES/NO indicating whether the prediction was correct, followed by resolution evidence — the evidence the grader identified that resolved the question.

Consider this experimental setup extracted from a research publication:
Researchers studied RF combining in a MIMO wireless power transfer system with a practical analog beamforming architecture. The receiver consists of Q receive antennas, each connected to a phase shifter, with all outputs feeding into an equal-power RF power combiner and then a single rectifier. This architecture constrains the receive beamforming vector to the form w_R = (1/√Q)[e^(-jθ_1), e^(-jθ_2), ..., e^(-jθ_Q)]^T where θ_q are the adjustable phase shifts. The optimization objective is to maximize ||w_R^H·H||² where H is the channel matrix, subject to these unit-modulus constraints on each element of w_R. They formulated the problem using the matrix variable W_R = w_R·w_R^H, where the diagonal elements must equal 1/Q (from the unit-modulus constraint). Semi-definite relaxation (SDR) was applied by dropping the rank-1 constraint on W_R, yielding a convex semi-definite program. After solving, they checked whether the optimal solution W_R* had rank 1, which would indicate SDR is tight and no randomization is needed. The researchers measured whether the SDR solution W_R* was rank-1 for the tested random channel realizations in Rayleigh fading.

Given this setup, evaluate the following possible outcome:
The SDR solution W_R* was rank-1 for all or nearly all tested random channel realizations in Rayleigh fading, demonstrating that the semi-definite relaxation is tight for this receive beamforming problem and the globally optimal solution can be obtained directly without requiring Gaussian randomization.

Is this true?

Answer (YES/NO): YES